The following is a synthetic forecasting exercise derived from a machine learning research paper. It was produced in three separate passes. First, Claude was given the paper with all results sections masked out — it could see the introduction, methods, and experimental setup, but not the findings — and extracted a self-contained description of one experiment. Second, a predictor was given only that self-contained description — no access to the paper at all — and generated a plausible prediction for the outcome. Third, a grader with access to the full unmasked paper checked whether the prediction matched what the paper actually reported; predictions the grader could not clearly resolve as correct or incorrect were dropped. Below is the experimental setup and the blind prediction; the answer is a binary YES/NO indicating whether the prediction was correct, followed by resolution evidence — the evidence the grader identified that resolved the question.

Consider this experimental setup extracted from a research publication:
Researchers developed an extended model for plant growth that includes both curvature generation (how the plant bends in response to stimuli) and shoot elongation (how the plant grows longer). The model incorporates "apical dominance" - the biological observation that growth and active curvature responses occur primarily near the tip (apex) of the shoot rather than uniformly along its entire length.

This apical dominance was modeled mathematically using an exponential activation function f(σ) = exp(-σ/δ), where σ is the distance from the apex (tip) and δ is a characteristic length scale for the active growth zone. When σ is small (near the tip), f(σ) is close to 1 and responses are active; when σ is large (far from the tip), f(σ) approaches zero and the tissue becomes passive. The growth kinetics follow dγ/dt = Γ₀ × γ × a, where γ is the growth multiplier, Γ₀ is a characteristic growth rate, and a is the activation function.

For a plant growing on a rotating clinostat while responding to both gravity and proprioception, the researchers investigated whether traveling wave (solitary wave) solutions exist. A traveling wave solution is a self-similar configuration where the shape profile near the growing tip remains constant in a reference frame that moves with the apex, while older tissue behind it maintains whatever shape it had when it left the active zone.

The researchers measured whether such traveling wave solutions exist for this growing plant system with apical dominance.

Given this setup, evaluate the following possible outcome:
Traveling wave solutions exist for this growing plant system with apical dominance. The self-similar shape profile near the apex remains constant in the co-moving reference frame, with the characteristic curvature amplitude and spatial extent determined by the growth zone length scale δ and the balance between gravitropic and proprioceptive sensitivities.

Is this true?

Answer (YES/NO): YES